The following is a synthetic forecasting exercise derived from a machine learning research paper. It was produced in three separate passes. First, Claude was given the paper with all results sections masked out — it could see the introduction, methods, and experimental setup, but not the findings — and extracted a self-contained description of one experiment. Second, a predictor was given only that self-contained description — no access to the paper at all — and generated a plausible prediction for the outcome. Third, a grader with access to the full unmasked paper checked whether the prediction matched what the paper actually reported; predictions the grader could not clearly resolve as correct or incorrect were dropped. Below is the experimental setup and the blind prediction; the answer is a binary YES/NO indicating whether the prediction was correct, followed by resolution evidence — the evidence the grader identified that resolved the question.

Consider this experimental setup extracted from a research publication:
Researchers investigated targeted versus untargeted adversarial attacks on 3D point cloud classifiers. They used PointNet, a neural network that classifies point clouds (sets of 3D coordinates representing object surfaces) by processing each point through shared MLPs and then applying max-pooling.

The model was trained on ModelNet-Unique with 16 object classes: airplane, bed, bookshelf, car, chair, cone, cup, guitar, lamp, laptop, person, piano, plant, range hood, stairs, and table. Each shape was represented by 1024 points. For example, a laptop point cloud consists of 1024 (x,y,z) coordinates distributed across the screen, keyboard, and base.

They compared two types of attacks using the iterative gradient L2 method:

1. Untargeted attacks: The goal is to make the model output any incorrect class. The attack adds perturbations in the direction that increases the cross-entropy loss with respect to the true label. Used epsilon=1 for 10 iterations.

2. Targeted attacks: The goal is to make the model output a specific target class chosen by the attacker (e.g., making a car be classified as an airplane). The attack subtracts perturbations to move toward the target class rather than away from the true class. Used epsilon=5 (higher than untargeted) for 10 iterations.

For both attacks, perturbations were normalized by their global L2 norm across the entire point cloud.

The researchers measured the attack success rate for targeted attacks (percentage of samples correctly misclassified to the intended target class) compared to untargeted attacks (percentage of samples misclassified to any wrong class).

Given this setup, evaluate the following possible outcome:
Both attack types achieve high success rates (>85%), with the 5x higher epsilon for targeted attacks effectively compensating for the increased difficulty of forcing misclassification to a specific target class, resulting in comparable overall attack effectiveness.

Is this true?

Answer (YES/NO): NO